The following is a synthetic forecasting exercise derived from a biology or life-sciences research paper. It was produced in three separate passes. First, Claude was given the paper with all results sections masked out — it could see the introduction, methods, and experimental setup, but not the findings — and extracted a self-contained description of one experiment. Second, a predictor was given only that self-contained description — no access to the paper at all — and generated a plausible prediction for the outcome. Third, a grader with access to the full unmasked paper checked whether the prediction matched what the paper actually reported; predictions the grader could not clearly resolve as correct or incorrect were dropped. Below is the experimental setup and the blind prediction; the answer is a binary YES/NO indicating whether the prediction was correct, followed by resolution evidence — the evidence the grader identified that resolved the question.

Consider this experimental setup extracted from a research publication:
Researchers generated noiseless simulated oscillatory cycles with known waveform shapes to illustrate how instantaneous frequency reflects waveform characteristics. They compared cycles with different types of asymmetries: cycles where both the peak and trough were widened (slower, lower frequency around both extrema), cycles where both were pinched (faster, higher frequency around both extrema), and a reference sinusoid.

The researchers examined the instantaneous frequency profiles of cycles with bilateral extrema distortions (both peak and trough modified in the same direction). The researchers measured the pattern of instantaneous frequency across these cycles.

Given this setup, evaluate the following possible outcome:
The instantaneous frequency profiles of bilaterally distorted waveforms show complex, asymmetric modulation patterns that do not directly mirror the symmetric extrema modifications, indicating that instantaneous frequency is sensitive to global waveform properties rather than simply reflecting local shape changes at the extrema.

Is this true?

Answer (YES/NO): NO